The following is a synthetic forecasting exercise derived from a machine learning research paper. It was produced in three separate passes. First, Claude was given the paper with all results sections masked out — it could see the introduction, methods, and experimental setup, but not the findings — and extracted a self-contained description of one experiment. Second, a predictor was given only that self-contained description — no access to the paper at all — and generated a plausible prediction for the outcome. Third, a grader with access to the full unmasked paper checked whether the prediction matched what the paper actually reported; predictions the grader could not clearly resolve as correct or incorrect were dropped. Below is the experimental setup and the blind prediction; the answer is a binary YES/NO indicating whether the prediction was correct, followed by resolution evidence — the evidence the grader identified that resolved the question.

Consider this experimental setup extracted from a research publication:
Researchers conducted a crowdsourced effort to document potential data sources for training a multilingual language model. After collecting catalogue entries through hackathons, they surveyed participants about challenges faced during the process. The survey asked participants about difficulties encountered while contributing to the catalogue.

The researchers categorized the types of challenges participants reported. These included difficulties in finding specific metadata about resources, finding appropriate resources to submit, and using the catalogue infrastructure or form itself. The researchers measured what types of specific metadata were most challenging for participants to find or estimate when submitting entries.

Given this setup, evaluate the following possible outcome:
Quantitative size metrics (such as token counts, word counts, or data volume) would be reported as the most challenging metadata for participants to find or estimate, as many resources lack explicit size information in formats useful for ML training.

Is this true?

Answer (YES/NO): NO